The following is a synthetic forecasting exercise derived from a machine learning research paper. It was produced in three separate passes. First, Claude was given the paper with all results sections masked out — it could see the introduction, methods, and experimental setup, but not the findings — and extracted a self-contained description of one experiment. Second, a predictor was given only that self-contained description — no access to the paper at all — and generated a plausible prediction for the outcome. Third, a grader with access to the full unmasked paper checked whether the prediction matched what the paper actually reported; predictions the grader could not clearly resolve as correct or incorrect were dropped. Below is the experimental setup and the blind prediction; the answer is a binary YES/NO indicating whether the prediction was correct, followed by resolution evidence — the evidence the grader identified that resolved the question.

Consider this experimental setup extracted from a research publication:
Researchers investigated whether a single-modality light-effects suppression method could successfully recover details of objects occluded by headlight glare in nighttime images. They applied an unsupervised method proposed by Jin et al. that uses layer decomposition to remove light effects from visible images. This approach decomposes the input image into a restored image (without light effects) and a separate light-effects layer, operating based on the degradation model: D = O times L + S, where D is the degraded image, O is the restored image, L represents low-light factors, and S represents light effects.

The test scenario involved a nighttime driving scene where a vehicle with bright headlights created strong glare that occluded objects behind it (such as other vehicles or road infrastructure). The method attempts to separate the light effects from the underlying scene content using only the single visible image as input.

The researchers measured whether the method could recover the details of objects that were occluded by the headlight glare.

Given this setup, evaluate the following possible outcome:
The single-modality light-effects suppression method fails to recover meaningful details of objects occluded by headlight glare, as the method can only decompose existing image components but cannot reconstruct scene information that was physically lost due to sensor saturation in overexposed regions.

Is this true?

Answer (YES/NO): YES